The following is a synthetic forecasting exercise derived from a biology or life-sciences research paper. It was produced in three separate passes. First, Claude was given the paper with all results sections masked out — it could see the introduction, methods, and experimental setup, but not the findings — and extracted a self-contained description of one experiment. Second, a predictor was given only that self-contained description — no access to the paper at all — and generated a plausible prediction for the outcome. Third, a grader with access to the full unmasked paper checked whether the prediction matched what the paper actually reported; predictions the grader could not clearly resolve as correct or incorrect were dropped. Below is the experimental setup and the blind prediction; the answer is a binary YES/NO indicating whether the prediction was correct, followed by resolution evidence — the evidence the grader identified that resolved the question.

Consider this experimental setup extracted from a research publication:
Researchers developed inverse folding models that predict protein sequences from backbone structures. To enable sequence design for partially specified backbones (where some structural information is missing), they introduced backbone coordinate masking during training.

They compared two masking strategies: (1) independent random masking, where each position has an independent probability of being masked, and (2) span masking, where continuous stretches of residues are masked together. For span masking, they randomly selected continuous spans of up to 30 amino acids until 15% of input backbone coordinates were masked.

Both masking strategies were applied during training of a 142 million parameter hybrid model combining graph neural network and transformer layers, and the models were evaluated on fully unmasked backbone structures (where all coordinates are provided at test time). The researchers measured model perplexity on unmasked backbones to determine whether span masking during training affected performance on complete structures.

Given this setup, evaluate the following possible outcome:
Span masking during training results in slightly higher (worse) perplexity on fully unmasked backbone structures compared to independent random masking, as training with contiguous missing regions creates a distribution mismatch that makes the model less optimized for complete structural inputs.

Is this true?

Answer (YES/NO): NO